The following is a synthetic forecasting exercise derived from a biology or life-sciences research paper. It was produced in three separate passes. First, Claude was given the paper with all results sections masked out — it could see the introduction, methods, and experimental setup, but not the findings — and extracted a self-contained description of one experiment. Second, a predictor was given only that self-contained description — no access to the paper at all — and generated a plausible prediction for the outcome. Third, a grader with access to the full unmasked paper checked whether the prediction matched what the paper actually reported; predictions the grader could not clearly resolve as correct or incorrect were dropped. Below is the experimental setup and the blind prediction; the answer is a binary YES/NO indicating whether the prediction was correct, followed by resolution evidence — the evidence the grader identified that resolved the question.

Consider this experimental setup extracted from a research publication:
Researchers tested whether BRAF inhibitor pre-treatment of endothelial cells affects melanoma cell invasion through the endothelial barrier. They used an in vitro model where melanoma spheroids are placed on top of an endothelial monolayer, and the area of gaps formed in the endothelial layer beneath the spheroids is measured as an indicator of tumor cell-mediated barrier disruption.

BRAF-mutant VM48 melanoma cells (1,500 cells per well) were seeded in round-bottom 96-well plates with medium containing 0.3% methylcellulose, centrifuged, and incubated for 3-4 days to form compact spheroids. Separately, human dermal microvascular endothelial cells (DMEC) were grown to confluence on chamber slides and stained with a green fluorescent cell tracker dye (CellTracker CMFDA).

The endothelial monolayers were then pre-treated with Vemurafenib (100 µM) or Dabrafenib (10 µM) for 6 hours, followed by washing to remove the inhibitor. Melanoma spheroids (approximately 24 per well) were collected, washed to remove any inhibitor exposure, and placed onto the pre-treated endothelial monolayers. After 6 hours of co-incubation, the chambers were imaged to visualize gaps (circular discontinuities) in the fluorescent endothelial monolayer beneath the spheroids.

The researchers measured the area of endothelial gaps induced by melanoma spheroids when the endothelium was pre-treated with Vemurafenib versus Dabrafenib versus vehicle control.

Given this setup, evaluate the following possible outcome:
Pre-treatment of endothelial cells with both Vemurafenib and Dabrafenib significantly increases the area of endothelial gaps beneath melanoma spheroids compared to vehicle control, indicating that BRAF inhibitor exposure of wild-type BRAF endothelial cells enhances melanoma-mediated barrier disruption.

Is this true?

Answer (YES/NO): NO